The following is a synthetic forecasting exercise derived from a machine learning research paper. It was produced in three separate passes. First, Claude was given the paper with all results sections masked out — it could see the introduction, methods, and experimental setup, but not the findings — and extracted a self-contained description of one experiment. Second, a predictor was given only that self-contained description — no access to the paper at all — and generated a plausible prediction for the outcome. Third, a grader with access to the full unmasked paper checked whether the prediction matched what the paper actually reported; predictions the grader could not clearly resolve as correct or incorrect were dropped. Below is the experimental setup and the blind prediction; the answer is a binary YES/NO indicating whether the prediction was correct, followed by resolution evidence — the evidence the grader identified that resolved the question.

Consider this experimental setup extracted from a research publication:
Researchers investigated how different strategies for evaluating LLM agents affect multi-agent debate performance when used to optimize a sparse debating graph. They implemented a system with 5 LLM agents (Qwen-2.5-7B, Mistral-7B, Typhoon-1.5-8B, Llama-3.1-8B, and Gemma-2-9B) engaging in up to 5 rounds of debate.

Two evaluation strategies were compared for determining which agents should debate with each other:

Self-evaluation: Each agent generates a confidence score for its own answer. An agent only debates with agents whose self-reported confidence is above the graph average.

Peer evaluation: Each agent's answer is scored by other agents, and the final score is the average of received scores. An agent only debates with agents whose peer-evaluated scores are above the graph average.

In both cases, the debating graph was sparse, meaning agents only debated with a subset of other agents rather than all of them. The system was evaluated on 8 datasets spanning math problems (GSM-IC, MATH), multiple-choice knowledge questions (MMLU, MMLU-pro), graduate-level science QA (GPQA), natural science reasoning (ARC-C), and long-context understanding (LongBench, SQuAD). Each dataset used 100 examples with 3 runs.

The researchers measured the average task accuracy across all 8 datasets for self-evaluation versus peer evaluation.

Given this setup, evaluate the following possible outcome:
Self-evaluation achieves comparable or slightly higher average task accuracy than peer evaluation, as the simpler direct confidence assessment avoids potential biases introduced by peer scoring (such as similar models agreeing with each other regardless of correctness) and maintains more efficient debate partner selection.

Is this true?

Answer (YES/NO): NO